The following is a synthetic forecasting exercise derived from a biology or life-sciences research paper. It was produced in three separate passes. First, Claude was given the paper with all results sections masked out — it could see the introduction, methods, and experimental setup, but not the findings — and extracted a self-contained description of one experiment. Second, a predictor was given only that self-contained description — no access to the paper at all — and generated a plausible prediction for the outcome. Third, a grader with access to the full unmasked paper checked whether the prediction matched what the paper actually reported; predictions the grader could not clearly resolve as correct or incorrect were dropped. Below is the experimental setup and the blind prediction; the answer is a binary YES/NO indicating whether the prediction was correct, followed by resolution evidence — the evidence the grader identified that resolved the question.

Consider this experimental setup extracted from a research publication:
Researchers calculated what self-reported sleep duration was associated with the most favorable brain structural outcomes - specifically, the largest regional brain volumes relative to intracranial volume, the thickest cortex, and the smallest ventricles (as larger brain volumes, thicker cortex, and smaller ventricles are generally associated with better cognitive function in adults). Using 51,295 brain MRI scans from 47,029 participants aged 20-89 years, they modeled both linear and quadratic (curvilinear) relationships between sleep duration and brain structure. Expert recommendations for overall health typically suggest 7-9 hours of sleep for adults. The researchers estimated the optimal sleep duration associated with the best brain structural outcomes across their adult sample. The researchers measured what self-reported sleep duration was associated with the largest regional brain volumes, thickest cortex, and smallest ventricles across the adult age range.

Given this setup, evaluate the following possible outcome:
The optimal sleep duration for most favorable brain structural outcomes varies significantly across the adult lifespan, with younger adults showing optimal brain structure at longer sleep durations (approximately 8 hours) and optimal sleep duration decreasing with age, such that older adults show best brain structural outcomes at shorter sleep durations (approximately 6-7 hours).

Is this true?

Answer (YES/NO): NO